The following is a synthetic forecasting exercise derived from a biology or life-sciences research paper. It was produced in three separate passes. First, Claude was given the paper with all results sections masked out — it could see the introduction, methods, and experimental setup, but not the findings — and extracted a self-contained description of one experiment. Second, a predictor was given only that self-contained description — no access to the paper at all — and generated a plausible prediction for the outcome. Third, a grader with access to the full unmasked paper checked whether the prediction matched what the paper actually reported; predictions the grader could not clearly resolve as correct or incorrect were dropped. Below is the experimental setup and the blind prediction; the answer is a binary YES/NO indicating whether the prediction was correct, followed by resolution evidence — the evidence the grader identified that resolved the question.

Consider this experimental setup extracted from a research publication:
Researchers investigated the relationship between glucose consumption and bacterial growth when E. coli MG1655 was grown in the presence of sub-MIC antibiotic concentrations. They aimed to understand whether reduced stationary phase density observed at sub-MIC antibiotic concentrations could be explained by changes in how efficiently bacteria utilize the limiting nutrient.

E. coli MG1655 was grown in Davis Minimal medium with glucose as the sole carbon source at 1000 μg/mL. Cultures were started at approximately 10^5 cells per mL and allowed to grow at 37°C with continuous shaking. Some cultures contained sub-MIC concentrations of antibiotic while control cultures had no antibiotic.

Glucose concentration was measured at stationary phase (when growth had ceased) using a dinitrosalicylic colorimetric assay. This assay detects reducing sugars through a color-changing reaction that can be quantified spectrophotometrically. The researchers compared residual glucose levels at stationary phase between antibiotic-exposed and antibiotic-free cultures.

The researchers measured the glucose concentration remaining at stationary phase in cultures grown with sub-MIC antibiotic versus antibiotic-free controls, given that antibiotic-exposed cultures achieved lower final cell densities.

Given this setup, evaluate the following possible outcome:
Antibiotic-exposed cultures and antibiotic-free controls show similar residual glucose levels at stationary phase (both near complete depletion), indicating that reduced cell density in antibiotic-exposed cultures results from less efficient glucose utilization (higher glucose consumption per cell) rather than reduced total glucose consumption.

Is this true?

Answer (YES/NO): YES